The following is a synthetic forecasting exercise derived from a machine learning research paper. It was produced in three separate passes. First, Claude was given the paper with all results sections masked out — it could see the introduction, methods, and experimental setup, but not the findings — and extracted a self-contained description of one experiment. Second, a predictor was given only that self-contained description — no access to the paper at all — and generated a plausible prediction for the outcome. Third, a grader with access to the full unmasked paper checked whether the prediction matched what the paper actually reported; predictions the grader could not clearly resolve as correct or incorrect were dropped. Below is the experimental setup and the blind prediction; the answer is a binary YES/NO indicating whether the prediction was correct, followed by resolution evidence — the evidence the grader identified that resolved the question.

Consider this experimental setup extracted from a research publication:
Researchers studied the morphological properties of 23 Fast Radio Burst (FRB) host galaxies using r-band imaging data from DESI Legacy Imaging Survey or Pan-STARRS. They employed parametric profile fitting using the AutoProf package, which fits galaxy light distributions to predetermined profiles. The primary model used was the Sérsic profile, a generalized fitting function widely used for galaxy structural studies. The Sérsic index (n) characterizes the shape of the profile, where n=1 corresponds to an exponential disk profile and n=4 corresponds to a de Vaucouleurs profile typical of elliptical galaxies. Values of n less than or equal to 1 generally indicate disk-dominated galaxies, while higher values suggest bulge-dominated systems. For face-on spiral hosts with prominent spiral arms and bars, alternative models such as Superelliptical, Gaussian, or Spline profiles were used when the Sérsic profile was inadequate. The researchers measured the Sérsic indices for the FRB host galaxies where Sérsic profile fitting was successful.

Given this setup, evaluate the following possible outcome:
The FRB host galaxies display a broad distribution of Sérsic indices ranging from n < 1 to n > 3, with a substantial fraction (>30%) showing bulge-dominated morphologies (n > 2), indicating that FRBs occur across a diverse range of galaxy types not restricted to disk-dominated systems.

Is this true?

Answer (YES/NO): NO